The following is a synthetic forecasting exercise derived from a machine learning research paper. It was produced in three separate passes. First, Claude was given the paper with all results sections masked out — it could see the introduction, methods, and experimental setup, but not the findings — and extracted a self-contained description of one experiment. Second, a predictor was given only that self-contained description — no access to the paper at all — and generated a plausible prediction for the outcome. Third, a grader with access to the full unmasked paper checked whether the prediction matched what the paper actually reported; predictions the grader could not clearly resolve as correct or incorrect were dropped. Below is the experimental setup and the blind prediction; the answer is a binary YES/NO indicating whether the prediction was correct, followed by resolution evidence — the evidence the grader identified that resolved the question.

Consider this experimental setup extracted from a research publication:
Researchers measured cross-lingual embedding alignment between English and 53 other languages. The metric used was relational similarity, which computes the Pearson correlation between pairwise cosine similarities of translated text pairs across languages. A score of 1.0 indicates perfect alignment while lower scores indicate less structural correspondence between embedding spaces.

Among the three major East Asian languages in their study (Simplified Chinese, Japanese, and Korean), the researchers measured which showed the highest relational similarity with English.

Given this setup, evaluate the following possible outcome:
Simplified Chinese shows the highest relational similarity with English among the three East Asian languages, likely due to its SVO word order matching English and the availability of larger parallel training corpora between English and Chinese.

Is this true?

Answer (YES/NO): YES